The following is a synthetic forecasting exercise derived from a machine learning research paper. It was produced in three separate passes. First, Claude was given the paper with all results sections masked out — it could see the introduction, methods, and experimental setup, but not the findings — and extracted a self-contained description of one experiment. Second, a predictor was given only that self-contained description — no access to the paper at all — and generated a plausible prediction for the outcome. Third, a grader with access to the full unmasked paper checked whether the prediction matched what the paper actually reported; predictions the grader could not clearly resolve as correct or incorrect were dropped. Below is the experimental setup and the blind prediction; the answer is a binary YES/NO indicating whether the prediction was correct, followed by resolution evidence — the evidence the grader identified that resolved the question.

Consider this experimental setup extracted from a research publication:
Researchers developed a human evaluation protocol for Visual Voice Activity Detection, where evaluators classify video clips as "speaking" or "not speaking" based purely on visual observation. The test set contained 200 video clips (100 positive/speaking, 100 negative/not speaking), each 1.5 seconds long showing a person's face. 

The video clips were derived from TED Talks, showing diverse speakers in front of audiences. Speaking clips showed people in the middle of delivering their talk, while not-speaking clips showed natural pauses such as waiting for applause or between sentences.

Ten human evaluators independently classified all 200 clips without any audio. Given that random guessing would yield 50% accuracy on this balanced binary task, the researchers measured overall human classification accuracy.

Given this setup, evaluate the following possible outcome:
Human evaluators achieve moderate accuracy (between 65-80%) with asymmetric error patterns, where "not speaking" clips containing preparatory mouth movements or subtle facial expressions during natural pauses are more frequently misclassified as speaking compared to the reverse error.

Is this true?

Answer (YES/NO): NO